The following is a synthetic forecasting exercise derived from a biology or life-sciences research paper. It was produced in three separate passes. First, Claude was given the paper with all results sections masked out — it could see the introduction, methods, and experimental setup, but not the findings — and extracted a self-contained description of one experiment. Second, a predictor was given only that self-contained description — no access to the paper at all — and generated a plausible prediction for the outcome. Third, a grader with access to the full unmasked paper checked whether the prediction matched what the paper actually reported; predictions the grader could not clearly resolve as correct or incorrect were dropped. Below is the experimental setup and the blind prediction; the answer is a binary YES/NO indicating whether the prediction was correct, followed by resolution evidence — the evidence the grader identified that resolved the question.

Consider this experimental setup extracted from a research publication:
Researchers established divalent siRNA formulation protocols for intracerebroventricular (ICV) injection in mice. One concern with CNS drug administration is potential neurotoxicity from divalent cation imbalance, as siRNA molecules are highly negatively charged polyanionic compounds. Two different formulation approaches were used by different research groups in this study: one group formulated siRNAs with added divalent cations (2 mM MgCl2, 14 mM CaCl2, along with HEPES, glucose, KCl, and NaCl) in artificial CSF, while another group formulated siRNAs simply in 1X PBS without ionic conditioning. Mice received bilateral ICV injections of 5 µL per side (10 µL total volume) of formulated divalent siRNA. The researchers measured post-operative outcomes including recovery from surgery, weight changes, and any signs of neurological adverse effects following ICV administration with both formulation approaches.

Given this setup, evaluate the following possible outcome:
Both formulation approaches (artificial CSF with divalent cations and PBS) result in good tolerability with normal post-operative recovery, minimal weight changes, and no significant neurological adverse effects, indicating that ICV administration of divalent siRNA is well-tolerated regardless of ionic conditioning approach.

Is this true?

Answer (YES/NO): YES